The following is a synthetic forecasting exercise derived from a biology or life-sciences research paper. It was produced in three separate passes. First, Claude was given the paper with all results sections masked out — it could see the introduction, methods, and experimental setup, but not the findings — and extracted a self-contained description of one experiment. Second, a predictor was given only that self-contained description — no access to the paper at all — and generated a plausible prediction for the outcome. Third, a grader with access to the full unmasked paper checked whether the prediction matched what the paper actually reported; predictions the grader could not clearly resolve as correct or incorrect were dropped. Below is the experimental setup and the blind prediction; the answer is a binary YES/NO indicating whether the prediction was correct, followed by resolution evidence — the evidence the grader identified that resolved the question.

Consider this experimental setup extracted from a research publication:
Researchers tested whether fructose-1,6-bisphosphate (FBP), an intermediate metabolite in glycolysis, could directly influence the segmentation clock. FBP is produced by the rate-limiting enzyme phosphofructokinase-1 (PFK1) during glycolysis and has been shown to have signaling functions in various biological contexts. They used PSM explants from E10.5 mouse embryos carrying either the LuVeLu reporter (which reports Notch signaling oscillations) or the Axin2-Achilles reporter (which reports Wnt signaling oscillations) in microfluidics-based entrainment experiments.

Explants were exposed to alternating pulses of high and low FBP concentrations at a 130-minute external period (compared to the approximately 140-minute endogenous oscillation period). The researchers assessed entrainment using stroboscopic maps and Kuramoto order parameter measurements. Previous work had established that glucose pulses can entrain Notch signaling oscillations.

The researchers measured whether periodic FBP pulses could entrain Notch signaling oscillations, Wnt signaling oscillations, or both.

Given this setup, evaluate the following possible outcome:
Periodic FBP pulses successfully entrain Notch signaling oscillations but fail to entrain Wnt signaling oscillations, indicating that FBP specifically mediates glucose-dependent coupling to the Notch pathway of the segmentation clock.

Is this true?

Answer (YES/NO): NO